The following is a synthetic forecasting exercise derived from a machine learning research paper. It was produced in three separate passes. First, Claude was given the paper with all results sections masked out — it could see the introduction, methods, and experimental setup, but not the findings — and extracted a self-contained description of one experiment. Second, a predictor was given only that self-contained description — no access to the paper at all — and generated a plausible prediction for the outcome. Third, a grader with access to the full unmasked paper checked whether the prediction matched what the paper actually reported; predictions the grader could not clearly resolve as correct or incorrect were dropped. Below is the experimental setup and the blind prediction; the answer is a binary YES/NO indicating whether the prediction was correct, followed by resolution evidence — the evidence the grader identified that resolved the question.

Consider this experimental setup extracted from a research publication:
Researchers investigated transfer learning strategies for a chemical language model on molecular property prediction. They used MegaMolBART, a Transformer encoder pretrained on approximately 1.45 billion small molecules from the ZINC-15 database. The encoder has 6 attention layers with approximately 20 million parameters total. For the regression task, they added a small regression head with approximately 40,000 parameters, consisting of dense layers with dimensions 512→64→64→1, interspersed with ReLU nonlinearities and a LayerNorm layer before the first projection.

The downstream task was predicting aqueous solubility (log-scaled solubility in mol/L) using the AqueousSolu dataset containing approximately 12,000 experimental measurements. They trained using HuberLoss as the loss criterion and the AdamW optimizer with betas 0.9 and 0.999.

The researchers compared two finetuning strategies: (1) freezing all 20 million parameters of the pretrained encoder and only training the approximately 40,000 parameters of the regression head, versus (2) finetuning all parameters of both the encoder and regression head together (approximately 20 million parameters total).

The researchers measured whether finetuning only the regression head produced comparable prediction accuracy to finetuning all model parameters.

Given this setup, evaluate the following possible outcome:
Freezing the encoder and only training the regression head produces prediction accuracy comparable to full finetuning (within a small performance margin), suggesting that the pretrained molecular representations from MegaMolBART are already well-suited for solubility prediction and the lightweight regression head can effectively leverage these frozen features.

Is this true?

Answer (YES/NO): YES